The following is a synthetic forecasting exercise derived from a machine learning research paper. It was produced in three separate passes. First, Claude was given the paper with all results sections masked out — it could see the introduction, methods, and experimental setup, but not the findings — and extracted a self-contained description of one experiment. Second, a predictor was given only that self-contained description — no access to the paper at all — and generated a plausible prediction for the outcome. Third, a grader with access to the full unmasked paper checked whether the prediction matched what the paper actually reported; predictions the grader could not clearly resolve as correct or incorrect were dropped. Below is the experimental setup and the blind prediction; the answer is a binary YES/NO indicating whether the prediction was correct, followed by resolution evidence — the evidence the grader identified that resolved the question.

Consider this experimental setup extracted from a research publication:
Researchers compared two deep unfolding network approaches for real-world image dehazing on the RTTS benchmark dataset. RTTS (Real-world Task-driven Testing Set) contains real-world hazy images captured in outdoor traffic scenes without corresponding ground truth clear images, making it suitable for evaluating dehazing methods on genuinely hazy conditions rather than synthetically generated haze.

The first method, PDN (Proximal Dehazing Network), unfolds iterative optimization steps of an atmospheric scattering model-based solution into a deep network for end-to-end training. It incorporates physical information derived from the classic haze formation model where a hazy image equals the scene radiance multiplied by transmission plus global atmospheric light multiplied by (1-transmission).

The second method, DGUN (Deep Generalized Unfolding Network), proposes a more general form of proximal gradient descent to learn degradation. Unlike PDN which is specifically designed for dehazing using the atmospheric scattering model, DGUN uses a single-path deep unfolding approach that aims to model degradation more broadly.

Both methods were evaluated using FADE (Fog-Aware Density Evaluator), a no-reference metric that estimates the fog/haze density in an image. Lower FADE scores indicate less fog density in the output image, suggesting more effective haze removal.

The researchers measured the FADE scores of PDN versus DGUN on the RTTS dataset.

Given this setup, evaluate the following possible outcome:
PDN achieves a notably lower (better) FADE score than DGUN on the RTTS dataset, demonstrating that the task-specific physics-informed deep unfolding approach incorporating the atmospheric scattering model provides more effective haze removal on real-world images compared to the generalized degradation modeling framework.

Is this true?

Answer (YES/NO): YES